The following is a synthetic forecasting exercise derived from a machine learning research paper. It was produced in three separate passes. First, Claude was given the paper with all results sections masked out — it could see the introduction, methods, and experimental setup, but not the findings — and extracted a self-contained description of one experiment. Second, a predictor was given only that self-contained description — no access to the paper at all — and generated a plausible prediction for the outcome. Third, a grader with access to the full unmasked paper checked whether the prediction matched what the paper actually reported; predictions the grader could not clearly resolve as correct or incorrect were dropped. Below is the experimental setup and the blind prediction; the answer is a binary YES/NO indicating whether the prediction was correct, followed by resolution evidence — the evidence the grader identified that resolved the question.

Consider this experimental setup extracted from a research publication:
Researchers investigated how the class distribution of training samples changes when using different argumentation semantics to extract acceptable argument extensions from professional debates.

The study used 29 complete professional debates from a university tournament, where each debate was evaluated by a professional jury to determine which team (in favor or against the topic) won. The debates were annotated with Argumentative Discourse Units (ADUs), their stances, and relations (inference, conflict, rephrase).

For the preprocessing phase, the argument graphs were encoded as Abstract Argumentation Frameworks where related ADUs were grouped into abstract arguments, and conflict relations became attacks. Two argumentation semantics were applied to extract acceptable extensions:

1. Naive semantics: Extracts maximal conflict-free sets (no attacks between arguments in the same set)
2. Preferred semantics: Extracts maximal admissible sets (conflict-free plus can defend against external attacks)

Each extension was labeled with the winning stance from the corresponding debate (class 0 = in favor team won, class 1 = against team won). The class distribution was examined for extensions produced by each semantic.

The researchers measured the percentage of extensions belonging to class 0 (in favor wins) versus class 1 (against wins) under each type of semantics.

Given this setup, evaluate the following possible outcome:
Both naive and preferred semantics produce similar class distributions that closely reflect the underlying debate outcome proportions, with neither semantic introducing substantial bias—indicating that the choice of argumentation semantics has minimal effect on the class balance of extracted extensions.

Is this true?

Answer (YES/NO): NO